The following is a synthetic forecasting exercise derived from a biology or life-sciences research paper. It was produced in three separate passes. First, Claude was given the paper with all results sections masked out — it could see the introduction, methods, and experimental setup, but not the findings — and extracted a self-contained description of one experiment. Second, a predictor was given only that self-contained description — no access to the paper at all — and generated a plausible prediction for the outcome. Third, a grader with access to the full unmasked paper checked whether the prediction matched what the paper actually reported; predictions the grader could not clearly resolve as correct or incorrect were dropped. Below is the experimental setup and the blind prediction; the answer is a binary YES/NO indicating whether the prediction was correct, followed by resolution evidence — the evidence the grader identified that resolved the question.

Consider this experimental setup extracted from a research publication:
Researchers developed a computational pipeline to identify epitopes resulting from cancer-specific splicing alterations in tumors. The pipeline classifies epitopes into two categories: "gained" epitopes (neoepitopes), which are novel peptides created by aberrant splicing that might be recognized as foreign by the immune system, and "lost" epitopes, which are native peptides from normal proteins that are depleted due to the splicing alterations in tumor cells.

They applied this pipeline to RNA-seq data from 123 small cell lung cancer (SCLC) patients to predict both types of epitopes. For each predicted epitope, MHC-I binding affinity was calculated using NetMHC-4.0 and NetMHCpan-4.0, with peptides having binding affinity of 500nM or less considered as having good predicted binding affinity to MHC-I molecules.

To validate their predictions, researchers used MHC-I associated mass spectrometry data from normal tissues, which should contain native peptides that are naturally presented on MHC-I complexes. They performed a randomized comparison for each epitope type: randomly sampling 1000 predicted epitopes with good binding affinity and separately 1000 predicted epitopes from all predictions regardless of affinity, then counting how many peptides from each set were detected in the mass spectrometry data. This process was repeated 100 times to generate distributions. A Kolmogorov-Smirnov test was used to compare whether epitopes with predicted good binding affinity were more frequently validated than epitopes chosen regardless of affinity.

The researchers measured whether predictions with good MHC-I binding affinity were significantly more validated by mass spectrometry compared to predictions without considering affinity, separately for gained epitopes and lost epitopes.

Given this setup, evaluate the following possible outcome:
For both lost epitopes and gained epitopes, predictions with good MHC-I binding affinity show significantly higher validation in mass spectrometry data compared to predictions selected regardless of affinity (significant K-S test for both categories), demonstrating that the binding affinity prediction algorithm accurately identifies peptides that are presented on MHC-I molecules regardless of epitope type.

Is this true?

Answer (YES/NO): NO